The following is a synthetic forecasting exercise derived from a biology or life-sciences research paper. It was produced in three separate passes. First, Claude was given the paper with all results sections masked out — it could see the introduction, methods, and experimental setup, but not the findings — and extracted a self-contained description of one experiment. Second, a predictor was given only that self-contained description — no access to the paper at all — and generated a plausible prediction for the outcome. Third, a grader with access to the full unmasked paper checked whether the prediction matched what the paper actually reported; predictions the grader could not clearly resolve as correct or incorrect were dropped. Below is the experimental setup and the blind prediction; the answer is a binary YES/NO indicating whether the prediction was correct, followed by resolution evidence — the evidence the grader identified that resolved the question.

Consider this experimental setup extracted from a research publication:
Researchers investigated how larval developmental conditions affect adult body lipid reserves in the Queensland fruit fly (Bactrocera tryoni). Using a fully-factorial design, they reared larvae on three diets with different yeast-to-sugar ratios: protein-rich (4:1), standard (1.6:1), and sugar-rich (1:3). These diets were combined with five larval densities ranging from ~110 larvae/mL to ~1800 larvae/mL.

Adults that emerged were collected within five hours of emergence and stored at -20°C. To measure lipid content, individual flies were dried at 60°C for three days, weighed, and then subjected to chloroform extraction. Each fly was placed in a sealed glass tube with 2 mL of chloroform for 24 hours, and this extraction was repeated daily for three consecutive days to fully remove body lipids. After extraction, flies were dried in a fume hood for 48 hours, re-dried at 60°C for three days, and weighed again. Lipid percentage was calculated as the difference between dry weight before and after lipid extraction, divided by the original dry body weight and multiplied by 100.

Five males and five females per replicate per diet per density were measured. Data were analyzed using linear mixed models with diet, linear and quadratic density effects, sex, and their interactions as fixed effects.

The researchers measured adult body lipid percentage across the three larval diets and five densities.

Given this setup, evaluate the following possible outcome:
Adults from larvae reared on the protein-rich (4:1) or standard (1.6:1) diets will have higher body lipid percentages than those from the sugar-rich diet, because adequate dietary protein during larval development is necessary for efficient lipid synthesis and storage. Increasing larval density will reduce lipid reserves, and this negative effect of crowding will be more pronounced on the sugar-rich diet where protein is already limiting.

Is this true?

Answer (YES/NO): NO